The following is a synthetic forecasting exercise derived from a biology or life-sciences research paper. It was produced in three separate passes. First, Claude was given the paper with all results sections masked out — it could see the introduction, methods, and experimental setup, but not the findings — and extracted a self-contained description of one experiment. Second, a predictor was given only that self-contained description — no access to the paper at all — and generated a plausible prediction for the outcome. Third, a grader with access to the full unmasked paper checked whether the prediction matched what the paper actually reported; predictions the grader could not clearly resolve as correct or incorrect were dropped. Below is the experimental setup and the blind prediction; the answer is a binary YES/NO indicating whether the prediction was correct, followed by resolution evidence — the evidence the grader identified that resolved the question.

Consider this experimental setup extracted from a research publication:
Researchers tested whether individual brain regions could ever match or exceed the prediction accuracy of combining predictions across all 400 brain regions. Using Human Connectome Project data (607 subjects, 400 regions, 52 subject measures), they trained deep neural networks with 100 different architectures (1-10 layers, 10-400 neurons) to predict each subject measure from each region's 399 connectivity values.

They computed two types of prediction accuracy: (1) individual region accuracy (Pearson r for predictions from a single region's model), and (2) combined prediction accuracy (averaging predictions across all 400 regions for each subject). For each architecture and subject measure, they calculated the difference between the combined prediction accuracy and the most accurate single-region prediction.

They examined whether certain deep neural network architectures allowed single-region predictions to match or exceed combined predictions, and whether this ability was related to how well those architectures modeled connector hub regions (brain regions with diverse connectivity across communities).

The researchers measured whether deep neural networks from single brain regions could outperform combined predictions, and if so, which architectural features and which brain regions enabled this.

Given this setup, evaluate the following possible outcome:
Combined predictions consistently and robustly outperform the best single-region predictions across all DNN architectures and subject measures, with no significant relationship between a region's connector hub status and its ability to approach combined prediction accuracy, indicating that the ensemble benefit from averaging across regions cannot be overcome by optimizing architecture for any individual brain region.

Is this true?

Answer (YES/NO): NO